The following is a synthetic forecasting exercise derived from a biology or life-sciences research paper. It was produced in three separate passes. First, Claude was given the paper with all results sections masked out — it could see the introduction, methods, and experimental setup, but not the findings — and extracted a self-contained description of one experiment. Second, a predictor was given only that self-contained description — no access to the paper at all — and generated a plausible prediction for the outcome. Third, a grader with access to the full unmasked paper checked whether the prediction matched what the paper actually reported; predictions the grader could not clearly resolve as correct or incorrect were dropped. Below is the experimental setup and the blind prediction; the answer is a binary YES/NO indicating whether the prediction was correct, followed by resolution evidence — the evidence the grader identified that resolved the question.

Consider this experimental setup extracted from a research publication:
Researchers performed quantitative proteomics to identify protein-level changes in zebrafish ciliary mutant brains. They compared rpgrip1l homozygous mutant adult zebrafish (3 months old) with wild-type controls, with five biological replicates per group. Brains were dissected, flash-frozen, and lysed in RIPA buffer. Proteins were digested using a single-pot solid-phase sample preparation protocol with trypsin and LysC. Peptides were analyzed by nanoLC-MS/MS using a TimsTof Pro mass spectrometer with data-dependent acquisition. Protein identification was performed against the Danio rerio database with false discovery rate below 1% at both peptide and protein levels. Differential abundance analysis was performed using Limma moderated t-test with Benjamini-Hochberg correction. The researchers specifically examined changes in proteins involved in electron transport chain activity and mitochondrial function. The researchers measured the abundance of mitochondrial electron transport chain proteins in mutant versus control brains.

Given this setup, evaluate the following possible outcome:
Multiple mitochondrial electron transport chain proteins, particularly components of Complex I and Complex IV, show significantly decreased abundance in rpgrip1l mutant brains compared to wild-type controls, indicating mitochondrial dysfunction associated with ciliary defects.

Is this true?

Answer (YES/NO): NO